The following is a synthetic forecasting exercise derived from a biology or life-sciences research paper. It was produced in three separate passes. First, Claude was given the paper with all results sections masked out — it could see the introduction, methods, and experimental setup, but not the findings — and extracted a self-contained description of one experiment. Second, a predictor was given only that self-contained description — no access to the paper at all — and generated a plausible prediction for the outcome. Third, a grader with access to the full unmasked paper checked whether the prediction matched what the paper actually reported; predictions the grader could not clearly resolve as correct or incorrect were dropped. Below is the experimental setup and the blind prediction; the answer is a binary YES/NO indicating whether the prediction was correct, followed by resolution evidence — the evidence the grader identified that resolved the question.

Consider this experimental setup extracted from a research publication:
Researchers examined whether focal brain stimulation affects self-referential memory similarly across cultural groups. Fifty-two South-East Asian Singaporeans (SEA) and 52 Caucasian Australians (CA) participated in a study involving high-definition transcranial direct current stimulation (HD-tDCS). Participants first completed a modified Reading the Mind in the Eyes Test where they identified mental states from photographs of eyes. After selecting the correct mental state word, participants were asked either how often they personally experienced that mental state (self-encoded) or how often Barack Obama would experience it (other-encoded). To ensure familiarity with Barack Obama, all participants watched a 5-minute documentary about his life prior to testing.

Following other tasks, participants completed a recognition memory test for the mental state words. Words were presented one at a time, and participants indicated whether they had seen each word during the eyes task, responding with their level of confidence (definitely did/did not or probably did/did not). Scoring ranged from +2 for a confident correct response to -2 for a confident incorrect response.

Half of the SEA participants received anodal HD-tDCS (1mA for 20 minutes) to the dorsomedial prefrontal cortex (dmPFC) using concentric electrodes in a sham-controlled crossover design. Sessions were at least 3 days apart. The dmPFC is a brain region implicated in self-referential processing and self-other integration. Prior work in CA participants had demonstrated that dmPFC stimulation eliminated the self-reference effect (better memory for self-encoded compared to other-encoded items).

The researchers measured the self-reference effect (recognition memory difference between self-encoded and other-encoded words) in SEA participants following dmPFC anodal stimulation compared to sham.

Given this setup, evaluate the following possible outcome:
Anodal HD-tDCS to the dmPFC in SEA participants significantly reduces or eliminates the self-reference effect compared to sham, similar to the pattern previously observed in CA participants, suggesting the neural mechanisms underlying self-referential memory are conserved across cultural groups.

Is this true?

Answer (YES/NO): YES